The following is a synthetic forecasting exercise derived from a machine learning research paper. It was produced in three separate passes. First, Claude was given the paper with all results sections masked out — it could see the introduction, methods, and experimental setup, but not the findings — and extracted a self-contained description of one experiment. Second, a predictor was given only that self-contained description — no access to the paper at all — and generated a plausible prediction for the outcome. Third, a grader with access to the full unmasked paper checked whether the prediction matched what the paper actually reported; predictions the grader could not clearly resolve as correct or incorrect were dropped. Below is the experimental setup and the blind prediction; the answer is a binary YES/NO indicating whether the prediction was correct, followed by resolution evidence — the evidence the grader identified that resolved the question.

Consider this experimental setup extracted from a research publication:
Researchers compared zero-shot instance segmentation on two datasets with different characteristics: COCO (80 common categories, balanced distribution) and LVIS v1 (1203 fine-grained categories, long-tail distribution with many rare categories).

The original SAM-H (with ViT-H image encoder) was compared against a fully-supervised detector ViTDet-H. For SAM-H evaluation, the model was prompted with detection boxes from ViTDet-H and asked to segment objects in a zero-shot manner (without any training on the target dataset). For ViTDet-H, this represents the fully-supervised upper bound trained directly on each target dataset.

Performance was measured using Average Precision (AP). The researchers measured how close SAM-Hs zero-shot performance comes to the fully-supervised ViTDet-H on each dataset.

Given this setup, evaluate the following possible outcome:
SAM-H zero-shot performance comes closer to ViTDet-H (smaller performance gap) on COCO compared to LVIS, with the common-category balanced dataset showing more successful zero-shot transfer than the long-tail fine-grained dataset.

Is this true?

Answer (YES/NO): NO